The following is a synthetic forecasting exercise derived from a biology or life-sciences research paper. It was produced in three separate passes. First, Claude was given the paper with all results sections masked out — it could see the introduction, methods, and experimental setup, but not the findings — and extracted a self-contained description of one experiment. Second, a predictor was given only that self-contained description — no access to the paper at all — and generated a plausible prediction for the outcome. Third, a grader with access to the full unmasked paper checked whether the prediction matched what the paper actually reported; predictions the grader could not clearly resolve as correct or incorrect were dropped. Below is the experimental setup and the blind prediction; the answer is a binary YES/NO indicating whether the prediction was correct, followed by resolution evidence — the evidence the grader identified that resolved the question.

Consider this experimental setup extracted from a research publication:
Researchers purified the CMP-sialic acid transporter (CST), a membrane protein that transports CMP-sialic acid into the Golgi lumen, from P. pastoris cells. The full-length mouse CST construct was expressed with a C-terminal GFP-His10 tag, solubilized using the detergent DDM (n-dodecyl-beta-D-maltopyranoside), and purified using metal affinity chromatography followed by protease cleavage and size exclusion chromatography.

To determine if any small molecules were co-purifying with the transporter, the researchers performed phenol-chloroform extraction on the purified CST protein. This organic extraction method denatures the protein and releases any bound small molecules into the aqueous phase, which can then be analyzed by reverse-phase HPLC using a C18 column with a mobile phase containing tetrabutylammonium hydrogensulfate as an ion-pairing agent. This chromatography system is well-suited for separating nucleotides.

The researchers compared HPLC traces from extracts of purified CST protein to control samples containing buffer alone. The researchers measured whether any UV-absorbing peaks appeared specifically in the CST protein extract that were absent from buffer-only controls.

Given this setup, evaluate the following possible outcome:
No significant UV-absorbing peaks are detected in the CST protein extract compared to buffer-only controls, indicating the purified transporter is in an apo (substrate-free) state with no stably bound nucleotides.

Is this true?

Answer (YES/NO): NO